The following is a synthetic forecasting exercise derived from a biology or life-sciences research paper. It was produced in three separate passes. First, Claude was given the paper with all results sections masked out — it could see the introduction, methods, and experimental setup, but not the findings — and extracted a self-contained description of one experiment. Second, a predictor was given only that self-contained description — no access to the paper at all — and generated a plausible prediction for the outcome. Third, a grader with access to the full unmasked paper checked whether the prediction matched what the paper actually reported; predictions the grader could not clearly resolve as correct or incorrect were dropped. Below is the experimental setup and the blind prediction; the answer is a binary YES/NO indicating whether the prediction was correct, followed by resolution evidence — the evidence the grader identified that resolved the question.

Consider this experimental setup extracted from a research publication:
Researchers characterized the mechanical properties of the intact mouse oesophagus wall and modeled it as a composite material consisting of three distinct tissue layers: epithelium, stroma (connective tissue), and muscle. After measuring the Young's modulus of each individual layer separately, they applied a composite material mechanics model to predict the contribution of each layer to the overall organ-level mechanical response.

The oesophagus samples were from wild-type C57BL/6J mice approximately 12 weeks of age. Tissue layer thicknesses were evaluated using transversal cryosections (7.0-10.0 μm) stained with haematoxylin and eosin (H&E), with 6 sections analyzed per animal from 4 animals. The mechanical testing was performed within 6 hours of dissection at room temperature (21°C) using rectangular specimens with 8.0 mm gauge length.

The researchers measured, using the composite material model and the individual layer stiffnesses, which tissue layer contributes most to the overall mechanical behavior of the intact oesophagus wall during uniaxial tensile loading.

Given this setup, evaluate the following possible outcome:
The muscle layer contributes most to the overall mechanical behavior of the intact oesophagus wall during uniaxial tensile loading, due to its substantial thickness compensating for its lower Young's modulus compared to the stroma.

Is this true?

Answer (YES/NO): NO